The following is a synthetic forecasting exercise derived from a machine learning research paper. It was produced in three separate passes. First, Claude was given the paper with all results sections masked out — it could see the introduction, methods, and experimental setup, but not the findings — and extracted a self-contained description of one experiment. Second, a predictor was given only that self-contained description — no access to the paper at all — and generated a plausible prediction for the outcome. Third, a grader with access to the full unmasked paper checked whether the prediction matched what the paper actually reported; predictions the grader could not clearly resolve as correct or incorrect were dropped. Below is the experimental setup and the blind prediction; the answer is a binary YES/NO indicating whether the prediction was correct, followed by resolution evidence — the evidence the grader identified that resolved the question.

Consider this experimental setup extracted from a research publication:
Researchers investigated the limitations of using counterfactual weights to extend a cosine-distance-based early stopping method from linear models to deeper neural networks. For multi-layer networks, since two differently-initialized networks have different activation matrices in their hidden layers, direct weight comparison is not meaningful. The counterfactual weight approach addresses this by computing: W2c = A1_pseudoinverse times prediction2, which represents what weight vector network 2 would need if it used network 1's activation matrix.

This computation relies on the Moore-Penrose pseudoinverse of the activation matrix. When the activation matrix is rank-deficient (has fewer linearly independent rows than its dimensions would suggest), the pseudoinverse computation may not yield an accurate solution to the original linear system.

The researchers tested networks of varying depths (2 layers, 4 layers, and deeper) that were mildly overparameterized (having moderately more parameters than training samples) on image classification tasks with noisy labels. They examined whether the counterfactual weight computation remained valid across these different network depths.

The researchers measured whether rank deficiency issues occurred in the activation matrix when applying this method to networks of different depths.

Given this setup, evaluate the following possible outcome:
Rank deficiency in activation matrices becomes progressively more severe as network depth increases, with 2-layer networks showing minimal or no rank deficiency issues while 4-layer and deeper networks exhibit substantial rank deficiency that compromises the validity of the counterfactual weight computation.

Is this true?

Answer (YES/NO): YES